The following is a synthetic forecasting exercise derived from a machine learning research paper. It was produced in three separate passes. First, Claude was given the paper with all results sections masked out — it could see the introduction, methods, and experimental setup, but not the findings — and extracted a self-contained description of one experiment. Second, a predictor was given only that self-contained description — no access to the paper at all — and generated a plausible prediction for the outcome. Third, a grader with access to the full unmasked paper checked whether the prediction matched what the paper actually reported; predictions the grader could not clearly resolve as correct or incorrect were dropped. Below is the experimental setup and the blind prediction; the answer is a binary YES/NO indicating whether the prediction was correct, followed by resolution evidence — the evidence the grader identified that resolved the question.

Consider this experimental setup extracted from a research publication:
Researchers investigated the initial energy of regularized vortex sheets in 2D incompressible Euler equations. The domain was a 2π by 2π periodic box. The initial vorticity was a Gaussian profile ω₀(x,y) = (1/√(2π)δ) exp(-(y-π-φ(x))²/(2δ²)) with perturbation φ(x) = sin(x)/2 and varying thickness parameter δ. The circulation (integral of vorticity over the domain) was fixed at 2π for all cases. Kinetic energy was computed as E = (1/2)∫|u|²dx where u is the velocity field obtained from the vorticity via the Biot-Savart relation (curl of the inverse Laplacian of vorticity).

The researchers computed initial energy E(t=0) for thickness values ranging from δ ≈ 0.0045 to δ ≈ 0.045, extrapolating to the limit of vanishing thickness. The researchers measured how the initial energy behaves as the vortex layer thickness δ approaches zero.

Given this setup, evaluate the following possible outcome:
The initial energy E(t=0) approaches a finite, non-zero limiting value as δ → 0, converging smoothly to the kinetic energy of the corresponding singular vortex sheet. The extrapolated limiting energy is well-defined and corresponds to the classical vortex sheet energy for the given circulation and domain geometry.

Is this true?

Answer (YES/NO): YES